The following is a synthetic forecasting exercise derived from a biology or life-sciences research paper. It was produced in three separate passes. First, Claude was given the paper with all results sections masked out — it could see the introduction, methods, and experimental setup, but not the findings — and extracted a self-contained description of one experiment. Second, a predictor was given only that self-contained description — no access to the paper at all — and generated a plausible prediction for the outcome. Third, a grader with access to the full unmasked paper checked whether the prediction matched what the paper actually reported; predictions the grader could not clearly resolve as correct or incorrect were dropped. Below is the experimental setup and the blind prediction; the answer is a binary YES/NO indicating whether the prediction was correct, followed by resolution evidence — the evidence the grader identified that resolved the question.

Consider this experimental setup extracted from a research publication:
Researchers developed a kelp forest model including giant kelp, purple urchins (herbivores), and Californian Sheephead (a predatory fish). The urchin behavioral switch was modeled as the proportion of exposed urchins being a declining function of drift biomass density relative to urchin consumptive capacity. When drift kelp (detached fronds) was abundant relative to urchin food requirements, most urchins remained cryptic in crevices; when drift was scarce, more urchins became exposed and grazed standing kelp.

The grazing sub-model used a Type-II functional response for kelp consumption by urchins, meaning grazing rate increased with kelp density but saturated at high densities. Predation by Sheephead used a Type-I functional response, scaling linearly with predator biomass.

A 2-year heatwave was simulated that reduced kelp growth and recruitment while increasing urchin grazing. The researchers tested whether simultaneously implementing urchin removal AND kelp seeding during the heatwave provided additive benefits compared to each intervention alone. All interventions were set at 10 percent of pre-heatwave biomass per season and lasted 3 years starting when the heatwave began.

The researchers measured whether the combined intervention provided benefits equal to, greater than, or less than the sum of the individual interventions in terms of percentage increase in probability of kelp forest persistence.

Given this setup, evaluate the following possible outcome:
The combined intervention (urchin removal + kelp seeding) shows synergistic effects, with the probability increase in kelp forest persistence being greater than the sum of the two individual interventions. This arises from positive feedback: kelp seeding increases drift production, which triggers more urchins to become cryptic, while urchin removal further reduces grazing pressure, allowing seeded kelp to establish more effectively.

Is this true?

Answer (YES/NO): NO